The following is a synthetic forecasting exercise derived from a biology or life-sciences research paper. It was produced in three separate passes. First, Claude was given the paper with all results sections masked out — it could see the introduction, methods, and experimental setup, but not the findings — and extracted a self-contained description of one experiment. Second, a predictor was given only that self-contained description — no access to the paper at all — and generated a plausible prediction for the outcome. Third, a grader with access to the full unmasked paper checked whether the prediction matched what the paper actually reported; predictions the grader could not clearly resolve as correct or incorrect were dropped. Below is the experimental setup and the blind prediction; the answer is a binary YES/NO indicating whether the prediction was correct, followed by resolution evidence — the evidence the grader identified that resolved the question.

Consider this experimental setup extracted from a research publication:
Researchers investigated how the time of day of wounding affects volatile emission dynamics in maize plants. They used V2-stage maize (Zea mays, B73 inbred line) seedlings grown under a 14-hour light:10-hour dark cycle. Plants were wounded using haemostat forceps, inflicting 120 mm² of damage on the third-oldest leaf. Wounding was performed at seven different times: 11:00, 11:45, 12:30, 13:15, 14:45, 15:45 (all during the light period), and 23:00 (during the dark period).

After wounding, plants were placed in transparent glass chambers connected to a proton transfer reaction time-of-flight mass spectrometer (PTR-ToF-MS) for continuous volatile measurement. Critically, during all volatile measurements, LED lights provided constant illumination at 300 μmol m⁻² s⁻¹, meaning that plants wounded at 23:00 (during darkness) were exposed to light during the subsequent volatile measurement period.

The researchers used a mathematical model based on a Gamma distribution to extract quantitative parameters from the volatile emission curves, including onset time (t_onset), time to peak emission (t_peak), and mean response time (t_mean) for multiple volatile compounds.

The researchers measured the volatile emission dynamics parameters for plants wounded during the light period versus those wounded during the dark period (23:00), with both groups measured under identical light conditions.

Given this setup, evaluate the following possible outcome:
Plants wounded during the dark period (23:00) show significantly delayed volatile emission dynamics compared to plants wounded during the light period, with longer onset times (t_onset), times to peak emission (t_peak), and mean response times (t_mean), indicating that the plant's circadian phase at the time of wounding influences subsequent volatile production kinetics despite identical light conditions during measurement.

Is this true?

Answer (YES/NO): NO